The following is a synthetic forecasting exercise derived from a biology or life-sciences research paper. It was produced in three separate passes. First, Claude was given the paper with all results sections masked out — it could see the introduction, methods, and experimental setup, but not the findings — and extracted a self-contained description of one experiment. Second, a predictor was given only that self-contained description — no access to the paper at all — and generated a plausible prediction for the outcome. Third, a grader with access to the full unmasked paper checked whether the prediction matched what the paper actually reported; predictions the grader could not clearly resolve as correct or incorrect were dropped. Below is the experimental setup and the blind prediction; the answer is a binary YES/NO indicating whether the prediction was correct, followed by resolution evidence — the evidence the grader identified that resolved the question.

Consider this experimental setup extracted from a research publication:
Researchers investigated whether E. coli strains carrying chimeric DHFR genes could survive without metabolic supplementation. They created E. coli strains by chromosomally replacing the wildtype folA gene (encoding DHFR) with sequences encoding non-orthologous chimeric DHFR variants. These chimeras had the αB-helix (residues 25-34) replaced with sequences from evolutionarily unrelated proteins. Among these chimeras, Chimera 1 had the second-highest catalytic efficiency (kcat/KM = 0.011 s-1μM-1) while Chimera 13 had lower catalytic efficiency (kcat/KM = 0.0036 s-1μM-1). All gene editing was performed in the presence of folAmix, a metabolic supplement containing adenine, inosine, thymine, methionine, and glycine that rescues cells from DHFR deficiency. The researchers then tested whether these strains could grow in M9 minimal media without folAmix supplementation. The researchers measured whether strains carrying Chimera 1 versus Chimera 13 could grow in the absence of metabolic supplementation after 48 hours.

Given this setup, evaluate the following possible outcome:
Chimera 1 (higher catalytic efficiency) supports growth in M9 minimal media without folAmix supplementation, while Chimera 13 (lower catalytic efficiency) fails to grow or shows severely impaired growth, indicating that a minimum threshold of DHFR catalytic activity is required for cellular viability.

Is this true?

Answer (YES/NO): NO